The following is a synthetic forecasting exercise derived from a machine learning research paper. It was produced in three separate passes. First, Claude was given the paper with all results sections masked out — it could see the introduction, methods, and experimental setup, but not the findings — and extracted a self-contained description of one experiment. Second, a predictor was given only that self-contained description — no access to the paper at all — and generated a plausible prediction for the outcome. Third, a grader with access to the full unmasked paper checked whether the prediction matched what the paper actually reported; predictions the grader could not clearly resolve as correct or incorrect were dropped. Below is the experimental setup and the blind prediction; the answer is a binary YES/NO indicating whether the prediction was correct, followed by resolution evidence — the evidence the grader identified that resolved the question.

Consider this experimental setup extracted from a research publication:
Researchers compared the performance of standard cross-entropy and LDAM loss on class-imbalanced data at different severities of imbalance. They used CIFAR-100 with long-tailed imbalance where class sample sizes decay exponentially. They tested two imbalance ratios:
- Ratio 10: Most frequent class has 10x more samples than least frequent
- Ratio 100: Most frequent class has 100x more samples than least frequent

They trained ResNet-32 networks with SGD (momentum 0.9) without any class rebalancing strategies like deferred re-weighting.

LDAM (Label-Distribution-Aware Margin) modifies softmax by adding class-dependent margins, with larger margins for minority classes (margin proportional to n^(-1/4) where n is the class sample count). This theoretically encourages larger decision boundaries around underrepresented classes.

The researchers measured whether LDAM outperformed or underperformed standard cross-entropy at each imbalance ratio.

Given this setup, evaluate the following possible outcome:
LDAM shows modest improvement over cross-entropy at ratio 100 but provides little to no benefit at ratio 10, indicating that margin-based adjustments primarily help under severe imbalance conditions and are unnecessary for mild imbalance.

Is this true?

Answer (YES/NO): NO